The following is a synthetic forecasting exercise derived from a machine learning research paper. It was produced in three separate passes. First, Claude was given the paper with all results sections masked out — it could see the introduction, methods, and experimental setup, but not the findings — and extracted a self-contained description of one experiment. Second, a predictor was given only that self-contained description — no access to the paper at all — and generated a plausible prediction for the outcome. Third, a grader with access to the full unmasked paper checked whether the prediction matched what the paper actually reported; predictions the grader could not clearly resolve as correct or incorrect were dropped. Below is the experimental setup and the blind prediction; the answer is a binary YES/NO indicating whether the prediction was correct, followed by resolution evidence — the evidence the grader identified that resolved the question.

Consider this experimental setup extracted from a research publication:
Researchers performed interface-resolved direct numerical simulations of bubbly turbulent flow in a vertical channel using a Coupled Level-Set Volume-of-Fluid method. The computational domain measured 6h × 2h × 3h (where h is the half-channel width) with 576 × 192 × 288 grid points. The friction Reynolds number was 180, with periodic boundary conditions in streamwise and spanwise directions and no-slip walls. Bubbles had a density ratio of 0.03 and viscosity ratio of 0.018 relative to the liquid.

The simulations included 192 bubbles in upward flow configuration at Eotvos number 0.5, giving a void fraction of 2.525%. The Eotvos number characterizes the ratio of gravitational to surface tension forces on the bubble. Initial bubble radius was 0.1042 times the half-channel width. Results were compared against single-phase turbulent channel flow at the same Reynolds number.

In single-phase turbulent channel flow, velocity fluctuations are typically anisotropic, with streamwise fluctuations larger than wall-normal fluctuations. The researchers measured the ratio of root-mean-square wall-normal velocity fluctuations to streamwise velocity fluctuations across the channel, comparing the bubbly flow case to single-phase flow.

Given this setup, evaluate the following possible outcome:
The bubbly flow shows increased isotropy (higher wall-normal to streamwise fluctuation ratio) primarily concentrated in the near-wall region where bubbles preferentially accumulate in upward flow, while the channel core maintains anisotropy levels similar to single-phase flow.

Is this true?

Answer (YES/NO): YES